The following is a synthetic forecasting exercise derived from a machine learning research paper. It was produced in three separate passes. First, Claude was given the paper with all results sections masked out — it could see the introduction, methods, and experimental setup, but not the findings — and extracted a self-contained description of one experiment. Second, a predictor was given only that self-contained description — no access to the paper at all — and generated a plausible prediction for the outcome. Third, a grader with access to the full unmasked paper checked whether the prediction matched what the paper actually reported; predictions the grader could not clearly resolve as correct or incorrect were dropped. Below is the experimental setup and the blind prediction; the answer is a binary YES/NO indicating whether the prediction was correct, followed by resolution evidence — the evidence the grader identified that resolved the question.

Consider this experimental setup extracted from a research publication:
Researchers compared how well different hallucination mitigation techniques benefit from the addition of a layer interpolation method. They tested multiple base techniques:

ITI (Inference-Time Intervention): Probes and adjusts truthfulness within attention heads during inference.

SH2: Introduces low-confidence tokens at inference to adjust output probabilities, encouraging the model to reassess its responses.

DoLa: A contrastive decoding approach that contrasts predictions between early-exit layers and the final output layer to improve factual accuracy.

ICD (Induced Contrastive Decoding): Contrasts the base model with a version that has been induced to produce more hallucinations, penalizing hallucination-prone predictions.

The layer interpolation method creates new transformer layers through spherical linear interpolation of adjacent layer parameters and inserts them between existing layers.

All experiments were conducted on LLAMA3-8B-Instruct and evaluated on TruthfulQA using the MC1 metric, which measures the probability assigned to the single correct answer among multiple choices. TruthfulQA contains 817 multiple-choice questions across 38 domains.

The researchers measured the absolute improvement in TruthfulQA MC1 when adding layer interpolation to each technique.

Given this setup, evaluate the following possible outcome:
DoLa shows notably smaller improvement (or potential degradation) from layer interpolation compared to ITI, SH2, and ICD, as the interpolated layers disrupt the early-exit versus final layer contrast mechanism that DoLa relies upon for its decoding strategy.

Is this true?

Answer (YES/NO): NO